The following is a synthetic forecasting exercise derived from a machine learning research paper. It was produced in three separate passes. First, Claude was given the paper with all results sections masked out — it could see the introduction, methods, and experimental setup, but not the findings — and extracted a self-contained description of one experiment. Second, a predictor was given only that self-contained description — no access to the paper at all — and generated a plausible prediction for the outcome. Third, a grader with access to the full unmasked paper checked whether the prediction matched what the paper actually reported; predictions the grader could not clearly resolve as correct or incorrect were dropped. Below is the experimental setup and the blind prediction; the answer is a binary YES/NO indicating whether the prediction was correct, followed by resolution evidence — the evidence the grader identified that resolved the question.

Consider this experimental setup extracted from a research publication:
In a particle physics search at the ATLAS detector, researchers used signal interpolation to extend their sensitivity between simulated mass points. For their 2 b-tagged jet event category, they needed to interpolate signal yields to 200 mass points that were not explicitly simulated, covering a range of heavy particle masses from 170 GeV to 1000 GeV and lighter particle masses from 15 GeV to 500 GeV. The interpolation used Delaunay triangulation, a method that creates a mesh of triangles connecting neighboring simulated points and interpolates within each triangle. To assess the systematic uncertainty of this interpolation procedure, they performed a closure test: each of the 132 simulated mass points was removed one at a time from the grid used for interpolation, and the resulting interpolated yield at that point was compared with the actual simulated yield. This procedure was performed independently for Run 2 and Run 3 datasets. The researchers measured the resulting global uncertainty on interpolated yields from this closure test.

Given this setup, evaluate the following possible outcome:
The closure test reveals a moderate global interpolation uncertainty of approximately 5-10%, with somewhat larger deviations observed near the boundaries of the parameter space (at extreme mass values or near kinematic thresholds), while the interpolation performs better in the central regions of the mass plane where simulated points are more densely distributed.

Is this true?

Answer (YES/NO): NO